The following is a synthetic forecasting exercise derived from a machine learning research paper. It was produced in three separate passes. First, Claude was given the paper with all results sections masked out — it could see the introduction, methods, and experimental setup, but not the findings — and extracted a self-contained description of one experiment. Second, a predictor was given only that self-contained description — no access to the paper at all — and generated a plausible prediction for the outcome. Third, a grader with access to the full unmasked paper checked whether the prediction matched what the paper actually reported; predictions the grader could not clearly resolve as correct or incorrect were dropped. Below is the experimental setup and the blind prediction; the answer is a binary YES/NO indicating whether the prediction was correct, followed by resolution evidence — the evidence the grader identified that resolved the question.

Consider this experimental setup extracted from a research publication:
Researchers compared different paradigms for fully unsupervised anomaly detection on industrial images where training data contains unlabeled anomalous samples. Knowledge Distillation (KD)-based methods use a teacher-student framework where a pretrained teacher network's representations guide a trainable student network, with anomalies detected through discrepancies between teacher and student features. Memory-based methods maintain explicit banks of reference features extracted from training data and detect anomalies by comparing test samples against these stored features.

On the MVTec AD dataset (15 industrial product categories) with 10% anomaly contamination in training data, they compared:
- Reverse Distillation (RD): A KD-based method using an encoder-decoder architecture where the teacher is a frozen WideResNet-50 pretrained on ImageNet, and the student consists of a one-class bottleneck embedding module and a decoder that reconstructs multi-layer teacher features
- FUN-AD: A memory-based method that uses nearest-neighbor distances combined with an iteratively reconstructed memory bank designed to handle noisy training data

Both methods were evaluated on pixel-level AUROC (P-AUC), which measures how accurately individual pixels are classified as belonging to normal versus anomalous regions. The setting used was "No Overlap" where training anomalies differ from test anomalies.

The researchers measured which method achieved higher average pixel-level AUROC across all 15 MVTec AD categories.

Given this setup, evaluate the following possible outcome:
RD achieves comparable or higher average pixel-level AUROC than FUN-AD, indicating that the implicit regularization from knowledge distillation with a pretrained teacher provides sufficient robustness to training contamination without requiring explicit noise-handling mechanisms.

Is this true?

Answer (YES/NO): NO